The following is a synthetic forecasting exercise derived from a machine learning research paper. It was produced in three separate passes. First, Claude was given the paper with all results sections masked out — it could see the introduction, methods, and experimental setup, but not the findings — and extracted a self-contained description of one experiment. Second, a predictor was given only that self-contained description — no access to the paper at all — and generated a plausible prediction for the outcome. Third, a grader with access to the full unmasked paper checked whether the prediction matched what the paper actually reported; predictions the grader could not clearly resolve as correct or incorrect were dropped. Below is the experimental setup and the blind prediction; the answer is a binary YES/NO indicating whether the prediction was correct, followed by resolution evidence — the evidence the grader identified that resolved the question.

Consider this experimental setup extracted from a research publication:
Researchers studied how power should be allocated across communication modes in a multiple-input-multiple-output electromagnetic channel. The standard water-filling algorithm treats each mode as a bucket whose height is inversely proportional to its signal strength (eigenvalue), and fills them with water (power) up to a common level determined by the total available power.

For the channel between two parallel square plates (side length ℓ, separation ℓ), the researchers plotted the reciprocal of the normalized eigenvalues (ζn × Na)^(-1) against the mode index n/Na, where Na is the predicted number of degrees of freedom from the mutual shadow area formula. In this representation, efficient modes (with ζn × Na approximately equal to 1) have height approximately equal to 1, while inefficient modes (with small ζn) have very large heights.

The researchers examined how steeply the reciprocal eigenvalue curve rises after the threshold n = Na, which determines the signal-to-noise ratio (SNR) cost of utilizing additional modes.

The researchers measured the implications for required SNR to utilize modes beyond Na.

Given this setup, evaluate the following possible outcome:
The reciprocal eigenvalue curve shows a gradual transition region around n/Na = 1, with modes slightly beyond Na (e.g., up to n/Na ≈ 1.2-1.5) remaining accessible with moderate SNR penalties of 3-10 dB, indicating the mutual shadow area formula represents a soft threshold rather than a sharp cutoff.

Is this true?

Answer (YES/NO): NO